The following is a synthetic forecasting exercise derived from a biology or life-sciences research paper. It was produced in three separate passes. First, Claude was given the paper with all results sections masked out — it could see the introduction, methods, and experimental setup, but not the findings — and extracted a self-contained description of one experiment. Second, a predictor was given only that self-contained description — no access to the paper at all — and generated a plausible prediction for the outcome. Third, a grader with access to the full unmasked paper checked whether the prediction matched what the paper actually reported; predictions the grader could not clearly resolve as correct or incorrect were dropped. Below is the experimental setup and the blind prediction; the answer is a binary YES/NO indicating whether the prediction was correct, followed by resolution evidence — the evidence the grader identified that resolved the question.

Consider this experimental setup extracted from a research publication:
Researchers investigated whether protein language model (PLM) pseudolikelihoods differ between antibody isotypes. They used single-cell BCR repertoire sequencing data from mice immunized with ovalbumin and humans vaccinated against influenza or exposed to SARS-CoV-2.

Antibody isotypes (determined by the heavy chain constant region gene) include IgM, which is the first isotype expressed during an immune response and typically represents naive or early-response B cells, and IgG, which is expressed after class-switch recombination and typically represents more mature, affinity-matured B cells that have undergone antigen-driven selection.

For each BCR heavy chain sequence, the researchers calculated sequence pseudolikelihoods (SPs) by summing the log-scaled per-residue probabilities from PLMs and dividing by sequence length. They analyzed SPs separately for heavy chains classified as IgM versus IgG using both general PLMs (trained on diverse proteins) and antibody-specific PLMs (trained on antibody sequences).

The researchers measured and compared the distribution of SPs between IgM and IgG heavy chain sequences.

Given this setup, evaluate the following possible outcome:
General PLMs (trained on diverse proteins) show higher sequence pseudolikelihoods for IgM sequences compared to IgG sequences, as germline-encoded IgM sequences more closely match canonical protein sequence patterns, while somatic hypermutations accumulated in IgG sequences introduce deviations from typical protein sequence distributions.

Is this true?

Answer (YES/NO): NO